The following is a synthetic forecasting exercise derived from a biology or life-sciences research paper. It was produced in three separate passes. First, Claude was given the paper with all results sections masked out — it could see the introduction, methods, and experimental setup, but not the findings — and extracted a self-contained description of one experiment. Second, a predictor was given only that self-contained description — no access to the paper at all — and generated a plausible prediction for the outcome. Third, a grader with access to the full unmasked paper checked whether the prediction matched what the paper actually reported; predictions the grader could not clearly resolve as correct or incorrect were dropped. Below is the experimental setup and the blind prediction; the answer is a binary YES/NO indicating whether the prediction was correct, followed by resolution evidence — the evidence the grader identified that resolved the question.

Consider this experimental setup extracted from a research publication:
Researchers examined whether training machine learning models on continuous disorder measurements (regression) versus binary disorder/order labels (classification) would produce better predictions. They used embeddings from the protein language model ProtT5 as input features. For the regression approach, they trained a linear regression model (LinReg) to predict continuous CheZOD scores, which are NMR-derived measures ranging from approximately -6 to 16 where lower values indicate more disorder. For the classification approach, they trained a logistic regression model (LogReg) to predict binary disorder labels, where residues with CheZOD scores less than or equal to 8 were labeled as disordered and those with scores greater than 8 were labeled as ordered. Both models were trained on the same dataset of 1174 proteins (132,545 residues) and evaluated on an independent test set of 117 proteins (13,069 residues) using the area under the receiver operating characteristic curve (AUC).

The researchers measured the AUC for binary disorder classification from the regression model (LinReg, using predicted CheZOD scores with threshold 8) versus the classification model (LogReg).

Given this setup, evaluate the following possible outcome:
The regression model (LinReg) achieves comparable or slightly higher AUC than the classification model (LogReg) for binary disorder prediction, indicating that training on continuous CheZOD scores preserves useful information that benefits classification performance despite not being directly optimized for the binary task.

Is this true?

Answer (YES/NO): YES